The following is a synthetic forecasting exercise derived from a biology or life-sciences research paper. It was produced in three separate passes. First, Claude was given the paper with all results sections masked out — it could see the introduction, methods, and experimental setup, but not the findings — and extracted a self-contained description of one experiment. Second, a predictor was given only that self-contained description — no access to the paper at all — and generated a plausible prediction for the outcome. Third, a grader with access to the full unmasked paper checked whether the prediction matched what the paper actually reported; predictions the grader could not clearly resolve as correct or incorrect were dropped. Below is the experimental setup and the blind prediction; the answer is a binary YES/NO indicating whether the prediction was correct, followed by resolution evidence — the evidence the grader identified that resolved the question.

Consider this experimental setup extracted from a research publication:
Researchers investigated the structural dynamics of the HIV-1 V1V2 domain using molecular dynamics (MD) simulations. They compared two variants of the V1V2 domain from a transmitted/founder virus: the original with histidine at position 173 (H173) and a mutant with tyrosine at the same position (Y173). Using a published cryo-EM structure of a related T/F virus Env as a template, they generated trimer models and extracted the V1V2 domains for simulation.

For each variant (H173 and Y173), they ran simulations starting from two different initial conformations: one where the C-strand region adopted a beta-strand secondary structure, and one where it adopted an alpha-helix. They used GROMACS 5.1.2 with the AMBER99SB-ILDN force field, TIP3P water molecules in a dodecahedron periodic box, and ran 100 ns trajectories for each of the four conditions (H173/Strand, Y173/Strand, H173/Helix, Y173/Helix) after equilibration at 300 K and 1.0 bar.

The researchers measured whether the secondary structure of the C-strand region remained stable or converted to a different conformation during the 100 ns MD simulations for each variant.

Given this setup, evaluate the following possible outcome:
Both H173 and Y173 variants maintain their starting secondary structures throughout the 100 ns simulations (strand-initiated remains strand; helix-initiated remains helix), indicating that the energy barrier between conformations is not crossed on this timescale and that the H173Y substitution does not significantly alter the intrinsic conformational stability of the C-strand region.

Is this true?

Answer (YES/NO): NO